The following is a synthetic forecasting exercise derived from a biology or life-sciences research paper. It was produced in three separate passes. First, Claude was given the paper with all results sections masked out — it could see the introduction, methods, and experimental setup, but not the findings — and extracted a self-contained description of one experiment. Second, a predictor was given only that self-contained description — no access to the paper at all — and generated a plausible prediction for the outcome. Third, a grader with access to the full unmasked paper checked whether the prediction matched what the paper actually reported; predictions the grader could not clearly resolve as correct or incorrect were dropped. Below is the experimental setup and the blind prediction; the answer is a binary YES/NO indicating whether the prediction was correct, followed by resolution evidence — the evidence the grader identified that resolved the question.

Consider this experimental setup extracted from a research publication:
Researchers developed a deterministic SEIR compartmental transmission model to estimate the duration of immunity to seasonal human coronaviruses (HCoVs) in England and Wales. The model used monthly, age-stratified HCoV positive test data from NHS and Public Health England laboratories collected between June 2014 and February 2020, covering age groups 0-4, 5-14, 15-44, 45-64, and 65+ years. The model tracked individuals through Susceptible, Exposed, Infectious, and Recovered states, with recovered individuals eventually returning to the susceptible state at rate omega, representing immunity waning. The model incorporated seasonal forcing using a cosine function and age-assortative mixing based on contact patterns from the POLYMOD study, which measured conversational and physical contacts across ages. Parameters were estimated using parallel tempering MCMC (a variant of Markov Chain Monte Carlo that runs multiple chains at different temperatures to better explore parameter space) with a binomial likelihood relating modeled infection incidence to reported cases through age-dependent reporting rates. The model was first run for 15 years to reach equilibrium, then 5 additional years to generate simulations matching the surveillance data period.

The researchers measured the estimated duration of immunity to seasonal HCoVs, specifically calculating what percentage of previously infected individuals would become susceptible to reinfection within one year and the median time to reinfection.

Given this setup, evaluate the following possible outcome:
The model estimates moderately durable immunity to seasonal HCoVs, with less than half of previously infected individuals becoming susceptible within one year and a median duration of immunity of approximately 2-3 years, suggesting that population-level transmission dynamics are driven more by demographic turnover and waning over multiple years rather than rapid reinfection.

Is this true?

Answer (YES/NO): NO